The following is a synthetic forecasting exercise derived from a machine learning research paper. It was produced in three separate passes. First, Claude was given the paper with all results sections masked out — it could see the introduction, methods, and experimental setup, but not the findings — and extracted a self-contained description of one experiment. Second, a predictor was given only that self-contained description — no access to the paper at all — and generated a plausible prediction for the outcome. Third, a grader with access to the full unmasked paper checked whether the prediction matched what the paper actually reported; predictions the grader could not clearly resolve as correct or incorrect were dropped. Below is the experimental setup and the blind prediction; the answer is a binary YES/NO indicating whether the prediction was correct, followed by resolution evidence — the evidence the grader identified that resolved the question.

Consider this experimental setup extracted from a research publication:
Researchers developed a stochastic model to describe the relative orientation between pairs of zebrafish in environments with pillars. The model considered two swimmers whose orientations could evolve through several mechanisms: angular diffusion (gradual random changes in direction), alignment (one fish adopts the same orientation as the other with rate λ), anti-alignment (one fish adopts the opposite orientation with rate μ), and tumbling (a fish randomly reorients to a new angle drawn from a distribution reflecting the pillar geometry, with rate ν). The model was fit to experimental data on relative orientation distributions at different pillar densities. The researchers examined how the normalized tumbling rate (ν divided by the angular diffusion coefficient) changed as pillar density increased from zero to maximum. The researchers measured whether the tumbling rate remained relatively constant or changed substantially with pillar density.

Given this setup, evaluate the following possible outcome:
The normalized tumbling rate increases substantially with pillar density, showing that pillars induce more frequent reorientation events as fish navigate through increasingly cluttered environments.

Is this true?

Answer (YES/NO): YES